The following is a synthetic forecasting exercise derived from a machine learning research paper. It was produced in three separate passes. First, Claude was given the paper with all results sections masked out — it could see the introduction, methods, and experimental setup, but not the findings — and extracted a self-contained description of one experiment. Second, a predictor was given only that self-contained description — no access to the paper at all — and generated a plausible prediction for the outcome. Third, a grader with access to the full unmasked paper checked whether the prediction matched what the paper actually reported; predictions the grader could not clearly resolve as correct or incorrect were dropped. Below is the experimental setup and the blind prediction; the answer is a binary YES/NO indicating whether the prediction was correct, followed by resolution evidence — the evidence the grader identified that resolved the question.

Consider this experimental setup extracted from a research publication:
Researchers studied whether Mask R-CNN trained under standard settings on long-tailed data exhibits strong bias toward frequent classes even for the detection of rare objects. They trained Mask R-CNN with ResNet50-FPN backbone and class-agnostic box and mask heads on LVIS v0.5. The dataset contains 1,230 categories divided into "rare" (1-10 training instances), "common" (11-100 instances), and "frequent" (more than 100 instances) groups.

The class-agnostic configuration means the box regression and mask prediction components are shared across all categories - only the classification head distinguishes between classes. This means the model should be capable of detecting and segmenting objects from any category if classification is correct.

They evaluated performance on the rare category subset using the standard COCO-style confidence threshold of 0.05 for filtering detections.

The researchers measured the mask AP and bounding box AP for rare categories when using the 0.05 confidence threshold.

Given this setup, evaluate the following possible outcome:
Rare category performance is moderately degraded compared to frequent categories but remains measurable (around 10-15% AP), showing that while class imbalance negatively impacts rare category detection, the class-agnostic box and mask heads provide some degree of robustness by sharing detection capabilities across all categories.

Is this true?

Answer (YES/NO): NO